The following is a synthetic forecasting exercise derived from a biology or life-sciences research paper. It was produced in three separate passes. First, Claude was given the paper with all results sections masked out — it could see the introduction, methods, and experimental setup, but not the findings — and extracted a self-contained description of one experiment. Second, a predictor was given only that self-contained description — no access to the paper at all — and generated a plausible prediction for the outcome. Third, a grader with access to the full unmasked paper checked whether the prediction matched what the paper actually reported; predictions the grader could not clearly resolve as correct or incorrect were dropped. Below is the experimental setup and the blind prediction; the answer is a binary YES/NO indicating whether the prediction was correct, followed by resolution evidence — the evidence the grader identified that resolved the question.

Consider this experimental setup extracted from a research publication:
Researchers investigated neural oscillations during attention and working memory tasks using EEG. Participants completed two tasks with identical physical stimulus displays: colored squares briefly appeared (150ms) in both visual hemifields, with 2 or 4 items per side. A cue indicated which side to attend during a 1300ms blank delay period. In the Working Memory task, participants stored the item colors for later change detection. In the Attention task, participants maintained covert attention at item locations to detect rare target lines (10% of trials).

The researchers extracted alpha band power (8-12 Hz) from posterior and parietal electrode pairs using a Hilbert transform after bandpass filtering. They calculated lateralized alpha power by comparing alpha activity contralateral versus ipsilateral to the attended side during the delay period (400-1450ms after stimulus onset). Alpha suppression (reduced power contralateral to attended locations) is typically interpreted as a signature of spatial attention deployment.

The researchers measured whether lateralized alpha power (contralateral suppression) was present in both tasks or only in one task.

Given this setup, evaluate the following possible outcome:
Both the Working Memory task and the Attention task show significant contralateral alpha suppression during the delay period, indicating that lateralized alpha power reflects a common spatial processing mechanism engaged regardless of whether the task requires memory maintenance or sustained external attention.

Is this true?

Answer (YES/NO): YES